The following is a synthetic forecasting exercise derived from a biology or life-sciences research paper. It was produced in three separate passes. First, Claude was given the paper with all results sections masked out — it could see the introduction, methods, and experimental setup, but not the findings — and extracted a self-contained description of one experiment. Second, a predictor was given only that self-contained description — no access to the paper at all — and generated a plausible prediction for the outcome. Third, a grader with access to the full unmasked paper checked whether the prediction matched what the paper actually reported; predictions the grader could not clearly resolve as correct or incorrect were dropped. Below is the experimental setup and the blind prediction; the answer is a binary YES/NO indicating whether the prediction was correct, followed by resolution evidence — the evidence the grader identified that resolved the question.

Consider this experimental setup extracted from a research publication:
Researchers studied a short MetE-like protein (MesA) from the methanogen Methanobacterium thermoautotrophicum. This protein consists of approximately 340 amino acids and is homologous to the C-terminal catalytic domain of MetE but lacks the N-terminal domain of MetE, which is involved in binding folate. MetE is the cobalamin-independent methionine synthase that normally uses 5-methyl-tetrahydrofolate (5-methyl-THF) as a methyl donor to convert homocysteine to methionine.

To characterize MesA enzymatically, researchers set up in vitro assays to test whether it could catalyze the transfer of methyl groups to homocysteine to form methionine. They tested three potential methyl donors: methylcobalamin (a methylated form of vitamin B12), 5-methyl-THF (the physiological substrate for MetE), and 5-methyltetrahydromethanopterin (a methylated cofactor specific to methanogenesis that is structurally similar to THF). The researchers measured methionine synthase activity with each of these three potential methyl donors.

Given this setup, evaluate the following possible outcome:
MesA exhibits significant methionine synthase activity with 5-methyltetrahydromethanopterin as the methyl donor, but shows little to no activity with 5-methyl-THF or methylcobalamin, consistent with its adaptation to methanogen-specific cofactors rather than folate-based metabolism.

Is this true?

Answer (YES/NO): NO